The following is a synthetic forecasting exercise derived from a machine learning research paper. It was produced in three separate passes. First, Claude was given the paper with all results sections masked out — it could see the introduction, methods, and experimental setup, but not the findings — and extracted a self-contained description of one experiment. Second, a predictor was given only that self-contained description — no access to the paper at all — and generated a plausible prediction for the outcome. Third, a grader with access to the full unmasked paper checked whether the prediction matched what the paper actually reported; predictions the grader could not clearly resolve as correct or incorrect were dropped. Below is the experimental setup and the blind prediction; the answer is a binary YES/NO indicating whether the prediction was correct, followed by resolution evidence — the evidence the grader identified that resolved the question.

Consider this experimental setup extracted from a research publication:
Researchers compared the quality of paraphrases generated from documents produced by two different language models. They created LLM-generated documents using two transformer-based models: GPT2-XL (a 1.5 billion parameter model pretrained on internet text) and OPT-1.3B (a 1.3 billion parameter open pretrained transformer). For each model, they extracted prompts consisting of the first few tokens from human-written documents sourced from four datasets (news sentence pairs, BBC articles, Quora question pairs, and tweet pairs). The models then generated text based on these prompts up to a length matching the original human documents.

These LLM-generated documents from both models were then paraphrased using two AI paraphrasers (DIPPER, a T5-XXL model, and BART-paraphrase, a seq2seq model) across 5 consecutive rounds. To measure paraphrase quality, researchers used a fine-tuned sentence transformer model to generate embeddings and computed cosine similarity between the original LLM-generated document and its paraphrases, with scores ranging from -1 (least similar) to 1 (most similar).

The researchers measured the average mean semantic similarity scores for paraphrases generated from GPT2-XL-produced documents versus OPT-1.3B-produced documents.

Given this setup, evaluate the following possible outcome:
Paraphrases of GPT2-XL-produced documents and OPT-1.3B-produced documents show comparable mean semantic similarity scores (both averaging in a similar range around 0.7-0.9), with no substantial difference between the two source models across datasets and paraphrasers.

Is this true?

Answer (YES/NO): NO